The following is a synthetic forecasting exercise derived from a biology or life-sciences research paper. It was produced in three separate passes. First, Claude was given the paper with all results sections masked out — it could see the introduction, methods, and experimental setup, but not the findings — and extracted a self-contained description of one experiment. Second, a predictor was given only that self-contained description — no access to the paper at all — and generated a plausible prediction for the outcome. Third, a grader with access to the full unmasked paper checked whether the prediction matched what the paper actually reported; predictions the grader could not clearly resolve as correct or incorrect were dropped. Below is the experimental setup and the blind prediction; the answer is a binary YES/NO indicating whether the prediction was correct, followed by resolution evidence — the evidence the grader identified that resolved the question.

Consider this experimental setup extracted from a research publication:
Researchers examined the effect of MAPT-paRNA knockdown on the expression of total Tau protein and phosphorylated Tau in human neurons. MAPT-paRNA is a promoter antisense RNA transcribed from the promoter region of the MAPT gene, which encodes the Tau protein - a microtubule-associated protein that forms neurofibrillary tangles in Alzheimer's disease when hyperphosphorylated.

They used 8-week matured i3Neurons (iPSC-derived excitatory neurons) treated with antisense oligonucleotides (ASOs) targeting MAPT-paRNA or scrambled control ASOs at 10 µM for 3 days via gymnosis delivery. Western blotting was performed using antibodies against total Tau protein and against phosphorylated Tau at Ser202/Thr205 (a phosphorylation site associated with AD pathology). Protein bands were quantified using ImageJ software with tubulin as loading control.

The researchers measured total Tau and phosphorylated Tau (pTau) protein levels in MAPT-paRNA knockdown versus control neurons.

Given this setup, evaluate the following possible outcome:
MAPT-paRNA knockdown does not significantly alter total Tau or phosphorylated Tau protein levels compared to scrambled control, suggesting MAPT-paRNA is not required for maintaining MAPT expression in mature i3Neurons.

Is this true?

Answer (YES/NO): YES